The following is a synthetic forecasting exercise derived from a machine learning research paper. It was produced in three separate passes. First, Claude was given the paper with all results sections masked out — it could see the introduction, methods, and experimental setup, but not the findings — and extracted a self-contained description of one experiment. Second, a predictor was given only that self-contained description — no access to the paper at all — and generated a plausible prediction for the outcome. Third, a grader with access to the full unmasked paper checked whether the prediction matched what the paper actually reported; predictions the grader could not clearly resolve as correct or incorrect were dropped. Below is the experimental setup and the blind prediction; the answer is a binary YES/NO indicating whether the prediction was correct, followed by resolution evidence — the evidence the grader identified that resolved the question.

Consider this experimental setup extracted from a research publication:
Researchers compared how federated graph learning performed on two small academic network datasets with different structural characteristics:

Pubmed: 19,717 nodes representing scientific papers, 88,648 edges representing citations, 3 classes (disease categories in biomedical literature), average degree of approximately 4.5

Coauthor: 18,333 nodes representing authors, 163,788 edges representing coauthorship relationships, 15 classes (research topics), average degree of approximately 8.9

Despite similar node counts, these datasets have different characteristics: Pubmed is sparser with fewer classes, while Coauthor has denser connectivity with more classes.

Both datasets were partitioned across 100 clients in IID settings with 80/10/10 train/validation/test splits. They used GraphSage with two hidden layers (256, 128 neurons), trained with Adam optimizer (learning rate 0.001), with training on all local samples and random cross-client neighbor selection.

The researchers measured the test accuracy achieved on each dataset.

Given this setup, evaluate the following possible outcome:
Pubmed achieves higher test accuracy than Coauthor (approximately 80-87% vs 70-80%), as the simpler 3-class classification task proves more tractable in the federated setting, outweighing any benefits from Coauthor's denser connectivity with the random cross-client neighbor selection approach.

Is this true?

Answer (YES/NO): NO